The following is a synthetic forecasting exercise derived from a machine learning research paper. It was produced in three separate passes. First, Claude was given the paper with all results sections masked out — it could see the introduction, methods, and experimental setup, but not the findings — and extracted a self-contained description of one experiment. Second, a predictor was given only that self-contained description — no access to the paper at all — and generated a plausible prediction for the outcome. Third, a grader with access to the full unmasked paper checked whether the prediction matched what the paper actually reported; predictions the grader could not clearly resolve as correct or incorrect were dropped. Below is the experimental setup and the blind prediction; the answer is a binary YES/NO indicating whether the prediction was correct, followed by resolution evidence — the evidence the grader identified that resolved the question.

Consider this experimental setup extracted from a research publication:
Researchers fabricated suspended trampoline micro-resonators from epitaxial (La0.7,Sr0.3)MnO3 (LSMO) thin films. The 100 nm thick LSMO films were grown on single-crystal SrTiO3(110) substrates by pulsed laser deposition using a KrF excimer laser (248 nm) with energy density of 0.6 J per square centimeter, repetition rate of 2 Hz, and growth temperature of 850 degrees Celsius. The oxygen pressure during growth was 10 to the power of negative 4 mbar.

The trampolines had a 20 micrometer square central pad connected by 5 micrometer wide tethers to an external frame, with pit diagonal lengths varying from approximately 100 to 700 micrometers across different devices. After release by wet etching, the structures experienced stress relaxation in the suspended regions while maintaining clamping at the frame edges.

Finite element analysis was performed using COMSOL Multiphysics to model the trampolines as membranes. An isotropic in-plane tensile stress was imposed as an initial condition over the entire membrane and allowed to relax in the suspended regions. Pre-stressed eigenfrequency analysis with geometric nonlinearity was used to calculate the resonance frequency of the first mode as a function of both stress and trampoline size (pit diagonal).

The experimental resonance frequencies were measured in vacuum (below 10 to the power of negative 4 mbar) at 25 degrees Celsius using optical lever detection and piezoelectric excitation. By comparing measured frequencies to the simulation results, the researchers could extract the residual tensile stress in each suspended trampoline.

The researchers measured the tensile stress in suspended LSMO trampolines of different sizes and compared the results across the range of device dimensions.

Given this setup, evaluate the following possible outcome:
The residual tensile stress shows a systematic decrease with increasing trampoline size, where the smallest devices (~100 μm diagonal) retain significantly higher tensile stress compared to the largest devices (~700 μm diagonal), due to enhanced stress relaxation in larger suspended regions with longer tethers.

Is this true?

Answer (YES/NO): NO